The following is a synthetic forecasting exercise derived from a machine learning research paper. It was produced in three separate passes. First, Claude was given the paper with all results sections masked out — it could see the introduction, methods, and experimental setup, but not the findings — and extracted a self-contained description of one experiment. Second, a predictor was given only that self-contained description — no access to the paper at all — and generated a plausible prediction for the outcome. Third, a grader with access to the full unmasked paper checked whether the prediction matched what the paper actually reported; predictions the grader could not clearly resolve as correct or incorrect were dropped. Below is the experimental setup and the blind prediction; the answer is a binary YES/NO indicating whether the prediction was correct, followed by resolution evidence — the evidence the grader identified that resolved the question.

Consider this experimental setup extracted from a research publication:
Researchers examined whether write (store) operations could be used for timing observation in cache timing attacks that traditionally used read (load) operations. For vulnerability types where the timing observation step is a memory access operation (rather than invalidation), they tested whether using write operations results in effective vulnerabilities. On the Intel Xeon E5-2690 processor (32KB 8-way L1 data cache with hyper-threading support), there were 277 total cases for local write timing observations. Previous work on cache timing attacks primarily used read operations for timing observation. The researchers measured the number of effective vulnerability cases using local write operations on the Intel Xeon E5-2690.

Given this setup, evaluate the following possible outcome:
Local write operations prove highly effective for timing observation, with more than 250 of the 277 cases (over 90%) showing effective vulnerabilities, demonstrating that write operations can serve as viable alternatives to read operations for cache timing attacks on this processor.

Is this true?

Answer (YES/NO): NO